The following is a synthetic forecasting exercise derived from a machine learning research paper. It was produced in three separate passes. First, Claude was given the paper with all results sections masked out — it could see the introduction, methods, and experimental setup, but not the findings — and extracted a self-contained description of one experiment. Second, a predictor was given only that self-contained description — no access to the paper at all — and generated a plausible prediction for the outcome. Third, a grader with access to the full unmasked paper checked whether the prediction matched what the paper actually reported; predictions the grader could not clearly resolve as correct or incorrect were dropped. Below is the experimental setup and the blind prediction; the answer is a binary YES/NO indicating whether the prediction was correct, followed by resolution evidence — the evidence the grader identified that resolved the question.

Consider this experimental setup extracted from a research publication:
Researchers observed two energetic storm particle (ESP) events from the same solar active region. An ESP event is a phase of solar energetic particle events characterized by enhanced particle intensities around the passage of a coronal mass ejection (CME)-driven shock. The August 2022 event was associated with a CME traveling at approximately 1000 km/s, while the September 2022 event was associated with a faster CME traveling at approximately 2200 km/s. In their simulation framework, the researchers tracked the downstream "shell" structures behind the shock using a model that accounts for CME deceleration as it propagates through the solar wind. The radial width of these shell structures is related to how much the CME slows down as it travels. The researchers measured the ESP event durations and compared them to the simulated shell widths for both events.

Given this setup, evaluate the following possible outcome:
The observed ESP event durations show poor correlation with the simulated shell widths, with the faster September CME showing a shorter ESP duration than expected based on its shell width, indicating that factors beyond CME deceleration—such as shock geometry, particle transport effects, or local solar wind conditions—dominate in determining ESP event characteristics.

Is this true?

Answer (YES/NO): NO